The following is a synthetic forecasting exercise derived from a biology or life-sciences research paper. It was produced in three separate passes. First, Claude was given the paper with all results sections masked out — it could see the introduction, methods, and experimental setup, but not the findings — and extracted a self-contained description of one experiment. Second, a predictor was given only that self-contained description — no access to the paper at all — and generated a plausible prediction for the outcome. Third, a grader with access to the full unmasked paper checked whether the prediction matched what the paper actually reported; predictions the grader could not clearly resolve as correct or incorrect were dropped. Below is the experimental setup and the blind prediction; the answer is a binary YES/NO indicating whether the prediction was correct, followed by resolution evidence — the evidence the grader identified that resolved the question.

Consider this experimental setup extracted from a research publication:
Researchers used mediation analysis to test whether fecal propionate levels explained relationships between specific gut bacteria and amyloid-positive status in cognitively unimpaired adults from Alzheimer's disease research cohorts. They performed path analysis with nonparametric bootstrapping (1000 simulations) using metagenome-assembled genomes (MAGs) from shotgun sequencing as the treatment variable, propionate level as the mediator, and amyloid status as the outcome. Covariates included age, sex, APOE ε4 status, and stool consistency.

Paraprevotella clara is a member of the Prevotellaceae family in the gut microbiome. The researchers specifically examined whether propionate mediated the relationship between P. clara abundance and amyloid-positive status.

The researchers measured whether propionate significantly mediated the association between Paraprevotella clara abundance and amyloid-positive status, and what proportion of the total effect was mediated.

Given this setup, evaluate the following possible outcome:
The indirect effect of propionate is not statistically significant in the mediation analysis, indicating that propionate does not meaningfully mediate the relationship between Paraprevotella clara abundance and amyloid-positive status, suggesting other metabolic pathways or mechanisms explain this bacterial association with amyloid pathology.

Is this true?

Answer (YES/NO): NO